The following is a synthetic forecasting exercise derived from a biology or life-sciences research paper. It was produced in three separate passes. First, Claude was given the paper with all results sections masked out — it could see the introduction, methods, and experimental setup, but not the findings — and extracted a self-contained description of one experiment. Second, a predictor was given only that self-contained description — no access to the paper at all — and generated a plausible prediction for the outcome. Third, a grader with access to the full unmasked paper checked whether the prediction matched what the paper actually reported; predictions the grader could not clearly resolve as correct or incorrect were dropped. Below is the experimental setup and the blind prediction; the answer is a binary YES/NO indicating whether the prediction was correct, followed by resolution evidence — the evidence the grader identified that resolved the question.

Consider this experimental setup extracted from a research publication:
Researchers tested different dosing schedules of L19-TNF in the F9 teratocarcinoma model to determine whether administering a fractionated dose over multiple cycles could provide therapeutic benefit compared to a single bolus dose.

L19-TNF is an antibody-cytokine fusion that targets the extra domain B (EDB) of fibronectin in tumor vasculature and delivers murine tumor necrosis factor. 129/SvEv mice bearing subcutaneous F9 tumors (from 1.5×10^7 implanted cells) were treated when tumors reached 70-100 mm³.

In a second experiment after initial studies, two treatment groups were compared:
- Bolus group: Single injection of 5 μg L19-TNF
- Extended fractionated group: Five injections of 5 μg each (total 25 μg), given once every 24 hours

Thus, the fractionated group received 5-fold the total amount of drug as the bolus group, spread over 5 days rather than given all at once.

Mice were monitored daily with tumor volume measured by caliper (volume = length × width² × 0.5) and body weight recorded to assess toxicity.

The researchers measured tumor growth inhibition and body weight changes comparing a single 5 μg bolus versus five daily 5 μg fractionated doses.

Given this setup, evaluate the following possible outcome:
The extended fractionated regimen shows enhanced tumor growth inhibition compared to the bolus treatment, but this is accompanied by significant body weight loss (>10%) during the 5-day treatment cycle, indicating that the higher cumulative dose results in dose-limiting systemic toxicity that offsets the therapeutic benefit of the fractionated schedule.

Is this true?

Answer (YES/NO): NO